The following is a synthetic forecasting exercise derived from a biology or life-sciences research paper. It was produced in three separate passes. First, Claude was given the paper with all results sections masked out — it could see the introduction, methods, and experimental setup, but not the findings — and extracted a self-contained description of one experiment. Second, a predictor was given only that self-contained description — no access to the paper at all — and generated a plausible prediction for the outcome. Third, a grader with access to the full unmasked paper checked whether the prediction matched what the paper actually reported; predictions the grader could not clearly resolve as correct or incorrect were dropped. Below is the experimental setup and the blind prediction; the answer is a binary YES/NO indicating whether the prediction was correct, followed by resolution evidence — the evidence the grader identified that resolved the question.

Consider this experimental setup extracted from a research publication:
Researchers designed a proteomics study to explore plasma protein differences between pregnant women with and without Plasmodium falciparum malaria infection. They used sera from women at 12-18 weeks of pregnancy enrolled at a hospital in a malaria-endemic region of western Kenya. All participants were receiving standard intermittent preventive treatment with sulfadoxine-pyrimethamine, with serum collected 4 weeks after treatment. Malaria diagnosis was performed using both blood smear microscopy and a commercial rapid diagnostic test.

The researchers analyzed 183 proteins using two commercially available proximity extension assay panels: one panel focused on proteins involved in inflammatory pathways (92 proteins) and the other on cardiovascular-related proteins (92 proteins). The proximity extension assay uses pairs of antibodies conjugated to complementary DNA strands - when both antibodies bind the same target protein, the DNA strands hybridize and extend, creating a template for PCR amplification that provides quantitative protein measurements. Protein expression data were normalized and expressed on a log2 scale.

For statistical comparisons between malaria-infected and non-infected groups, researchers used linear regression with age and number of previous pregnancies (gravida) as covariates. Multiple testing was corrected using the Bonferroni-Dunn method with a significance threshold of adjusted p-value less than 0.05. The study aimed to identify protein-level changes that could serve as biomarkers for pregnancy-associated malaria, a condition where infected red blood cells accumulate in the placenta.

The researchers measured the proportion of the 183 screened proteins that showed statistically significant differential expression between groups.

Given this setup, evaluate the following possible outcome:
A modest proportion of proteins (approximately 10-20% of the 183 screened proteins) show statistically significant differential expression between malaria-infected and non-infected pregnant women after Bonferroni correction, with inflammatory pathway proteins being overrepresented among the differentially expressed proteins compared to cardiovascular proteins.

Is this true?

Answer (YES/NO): NO